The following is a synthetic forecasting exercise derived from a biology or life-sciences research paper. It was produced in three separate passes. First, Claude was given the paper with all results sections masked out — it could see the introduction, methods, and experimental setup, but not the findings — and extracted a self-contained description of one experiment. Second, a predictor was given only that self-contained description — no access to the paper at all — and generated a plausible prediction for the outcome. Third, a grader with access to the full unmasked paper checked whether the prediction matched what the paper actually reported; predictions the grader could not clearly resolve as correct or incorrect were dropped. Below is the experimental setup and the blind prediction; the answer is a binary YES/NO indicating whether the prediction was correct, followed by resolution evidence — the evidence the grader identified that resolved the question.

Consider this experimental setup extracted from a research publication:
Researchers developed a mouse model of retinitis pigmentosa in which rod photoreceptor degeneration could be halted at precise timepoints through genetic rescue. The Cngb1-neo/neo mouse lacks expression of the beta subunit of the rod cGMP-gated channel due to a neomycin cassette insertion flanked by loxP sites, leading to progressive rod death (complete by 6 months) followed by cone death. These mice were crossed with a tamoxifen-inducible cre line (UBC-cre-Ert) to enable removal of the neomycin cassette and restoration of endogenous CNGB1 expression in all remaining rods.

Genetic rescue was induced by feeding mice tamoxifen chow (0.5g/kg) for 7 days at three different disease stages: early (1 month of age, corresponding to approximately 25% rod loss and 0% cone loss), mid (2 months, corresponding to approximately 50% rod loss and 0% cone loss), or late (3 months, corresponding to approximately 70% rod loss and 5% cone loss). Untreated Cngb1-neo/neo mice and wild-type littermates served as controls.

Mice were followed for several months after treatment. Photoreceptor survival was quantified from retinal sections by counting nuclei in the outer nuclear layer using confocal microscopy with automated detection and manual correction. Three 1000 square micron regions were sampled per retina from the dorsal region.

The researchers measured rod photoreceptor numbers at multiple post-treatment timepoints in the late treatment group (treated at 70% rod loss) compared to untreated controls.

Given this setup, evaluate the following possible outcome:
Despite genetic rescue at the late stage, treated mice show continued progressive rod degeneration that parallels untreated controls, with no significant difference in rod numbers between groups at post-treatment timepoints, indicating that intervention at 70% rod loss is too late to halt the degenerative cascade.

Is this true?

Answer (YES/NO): NO